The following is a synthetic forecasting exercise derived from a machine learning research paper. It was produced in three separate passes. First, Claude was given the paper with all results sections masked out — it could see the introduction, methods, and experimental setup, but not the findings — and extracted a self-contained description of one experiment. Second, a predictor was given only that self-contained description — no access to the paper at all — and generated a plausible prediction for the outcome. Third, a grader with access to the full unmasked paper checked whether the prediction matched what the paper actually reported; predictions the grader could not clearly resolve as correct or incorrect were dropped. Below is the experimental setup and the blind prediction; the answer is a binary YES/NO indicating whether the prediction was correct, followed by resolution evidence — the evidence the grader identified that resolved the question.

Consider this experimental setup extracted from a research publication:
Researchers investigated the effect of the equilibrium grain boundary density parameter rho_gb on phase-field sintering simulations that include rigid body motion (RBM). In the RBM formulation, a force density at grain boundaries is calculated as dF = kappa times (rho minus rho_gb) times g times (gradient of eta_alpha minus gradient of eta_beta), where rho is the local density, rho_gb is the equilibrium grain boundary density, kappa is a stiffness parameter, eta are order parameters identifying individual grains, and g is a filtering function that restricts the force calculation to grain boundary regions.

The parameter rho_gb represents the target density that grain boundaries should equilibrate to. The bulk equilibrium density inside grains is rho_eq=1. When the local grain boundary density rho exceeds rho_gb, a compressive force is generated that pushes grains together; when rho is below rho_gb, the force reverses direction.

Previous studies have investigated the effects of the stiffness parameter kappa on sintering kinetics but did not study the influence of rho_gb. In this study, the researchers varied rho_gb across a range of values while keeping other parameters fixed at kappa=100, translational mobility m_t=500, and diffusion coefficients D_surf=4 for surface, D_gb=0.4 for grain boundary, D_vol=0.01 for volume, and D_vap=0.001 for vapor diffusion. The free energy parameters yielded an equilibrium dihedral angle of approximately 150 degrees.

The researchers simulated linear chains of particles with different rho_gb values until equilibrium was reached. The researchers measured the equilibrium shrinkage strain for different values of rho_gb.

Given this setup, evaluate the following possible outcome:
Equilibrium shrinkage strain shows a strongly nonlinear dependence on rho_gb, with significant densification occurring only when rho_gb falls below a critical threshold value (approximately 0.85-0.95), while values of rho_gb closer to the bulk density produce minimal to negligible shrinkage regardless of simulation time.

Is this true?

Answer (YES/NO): NO